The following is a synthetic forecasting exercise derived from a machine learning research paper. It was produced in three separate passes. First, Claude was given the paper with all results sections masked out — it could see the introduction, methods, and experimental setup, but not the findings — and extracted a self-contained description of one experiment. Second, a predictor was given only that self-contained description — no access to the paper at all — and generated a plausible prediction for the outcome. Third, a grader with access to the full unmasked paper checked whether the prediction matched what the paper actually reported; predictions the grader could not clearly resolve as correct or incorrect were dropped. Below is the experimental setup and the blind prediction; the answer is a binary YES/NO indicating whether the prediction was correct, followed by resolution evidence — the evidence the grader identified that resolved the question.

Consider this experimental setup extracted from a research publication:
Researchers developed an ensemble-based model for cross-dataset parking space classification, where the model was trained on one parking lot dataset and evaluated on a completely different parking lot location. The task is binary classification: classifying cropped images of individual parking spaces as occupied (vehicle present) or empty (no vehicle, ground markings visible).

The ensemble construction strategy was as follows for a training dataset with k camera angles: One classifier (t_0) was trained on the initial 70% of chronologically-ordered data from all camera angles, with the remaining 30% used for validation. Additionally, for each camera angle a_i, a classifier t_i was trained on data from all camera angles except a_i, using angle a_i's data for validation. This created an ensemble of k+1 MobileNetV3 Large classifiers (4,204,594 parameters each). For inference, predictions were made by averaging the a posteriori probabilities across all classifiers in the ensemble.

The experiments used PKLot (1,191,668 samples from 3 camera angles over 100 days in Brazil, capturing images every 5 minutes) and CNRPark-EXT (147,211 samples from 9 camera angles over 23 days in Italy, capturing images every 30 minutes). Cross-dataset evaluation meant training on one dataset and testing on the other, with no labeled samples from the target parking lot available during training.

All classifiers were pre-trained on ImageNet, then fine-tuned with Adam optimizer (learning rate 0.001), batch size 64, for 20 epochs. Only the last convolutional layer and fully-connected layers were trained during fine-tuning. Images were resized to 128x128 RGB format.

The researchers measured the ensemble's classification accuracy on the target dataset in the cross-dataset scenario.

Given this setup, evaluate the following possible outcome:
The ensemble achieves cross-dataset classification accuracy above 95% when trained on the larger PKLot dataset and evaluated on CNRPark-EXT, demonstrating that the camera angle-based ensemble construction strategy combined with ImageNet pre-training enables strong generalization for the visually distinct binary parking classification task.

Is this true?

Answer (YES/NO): YES